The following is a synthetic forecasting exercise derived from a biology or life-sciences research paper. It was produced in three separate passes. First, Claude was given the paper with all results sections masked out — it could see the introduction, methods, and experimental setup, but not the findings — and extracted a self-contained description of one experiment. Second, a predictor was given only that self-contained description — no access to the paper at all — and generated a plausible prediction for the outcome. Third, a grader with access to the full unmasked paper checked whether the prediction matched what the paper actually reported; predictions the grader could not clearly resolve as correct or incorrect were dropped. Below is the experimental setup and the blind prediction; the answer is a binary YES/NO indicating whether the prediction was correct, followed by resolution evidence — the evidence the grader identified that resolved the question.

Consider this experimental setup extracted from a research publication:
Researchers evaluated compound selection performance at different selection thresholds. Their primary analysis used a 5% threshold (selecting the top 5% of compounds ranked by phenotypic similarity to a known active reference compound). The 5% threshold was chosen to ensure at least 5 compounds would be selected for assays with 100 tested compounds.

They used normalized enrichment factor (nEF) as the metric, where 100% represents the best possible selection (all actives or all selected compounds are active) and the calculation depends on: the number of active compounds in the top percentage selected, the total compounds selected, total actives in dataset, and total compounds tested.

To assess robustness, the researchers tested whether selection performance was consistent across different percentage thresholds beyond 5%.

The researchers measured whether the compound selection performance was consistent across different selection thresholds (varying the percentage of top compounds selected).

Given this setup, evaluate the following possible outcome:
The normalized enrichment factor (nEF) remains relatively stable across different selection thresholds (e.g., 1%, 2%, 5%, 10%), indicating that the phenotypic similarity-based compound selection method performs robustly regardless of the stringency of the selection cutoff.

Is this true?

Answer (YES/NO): YES